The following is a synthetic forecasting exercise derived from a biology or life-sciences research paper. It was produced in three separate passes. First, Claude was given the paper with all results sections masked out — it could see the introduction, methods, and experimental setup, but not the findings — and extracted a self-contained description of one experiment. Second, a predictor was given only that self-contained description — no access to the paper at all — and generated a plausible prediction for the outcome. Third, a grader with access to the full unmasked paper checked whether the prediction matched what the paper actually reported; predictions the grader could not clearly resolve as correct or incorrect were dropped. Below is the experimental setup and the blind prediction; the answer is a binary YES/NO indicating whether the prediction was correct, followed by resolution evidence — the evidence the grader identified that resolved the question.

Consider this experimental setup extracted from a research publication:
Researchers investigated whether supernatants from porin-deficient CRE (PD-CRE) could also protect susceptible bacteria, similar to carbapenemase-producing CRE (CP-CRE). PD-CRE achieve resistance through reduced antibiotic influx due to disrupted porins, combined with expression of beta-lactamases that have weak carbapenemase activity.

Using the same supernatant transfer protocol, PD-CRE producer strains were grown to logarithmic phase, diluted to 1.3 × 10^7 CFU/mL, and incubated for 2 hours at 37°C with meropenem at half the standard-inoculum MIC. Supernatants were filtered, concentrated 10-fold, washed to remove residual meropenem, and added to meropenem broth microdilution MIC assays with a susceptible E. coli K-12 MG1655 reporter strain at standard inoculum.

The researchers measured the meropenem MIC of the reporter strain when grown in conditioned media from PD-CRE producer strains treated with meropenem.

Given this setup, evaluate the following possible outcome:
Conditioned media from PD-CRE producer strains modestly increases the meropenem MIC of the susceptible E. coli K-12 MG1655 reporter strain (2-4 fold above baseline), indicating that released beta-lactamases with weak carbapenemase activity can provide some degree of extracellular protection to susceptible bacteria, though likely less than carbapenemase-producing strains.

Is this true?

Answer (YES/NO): NO